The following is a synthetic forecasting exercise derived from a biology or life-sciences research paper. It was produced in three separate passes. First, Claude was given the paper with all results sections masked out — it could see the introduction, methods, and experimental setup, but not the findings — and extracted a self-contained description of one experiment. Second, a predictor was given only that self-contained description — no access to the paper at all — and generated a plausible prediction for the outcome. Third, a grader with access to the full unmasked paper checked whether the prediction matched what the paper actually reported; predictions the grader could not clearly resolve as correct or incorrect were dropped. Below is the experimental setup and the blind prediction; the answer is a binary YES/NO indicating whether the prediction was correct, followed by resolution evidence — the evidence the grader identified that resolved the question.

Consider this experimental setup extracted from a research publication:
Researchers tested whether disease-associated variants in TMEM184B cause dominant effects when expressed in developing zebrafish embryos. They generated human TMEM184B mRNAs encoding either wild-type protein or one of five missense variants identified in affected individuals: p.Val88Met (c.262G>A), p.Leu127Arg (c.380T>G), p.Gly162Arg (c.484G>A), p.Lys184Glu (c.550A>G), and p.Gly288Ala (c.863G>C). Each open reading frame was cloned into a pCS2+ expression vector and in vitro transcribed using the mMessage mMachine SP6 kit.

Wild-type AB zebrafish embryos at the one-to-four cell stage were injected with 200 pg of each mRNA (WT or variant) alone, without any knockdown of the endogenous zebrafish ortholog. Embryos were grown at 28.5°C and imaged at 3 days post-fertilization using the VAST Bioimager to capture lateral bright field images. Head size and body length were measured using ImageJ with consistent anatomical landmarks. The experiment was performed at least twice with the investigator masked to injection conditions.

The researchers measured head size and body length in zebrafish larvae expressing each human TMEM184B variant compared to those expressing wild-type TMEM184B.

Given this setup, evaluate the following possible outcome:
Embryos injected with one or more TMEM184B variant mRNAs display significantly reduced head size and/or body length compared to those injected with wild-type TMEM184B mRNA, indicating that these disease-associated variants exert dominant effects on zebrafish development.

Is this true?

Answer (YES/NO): YES